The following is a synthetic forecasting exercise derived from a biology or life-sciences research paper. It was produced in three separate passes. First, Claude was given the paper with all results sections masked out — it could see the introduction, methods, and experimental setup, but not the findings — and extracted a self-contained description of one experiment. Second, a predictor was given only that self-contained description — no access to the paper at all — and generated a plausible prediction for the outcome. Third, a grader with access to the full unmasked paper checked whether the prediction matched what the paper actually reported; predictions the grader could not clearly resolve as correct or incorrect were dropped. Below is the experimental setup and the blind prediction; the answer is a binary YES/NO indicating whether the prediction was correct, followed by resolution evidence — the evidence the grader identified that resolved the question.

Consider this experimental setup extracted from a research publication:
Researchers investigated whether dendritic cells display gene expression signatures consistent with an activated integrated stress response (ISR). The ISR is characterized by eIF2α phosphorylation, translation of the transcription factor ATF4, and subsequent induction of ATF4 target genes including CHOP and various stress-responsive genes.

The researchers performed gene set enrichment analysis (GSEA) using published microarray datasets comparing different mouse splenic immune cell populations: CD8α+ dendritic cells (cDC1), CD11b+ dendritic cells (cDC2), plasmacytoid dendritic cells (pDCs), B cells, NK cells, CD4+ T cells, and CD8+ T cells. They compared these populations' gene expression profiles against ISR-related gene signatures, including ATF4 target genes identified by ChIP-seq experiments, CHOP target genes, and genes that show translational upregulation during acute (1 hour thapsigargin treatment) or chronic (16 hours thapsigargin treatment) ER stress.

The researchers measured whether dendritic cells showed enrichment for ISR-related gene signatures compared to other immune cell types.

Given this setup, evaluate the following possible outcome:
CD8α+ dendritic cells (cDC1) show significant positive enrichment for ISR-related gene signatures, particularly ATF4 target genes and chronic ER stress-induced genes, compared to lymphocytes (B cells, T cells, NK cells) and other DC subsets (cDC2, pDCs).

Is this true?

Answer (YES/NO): NO